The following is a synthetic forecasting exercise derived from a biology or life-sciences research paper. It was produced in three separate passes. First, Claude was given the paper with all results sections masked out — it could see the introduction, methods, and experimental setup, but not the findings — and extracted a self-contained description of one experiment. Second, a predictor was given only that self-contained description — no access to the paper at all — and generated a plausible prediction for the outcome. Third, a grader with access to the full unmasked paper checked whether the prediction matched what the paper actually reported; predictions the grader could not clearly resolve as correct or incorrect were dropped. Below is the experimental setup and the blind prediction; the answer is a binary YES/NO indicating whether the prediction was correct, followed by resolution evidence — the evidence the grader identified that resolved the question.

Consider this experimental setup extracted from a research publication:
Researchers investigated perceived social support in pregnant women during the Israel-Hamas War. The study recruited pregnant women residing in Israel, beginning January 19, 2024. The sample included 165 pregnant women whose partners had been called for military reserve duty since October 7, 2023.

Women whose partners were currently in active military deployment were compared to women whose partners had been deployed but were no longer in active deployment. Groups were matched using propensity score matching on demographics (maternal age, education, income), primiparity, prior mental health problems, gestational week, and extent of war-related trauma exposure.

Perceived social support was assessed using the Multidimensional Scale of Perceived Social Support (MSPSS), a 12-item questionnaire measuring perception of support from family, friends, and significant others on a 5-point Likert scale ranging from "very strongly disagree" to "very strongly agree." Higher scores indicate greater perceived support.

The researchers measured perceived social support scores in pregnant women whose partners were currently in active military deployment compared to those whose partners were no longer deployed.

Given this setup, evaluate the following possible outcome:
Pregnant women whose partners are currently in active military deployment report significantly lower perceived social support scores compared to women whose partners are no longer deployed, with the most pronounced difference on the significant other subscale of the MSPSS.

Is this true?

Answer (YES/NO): NO